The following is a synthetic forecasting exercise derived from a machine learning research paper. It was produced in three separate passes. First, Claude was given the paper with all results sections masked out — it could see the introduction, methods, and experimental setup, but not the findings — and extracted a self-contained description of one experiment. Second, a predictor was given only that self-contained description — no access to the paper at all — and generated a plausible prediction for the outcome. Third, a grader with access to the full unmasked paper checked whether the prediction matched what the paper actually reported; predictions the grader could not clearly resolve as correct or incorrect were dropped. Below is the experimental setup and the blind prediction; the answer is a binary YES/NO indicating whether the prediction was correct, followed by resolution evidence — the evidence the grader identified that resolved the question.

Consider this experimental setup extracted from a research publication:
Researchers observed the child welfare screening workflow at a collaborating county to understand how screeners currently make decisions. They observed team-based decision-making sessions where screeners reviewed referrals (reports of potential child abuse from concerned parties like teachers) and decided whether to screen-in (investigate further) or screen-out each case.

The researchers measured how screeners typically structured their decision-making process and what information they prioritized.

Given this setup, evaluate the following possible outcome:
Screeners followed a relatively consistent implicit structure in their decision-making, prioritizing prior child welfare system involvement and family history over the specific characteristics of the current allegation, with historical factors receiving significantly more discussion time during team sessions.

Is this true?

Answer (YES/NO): NO